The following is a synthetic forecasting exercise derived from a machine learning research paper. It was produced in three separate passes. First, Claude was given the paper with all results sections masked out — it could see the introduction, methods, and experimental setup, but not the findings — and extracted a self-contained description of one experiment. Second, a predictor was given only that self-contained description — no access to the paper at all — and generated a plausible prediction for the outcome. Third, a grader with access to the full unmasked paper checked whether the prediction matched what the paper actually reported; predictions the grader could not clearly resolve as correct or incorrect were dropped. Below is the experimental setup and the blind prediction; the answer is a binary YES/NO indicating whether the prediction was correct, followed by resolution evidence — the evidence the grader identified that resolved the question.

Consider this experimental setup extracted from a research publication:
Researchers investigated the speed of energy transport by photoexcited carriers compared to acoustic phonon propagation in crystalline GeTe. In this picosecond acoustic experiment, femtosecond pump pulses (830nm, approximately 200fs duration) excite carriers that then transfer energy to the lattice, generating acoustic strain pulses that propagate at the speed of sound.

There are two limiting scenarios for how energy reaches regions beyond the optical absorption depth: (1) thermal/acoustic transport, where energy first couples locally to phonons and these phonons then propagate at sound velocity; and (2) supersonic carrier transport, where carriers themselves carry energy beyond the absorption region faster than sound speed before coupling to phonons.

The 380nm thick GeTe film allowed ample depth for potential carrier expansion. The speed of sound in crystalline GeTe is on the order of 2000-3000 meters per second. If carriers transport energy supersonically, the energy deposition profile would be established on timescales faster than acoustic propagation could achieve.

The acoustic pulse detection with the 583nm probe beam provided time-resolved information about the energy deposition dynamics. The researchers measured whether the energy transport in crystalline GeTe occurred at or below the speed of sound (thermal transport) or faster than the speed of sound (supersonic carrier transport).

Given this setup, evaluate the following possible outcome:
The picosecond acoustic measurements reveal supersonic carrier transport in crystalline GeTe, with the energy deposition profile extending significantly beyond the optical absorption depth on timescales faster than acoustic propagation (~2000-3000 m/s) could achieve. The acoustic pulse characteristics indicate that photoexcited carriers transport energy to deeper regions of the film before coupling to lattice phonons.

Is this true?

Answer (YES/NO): YES